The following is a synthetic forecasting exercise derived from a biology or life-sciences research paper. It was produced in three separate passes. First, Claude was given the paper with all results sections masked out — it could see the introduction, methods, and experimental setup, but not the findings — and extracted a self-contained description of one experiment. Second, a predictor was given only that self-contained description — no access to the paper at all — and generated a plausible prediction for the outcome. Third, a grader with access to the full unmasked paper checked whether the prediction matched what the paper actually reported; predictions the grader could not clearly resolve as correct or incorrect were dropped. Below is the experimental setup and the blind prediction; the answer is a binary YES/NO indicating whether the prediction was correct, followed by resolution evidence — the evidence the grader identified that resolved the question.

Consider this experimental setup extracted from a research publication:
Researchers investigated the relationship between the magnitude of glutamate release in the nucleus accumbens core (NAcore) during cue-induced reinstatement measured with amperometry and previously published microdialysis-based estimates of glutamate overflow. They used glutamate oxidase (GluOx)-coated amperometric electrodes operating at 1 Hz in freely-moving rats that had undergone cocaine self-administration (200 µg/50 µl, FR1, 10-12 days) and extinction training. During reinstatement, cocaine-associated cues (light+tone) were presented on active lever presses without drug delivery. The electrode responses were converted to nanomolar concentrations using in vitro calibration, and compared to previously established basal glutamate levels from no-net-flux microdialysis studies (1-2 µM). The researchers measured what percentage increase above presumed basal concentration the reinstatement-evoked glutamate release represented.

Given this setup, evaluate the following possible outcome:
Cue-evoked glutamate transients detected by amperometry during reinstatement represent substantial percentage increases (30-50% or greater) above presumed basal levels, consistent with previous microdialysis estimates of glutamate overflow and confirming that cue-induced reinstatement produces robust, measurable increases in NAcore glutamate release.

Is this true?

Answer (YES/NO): YES